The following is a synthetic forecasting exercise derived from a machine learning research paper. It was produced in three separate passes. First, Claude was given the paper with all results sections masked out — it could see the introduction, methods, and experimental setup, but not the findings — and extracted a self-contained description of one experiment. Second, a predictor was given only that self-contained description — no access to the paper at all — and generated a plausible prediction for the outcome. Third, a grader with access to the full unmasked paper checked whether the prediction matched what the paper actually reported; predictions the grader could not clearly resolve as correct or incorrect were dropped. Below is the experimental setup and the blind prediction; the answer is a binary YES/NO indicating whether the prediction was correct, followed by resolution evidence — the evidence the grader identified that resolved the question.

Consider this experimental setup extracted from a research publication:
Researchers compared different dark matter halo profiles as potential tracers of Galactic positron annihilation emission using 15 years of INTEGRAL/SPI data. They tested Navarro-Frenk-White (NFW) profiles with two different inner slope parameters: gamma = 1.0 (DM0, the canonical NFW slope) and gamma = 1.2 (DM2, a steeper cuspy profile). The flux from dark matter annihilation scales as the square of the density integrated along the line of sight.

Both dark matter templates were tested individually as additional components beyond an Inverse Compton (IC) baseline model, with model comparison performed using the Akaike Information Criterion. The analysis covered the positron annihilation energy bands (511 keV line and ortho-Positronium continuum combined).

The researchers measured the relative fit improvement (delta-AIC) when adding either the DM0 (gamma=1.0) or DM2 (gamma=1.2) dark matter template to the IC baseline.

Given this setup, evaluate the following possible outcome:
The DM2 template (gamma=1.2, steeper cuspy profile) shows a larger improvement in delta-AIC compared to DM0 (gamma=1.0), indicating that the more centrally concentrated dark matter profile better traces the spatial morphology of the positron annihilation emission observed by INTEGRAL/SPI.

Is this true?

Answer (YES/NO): NO